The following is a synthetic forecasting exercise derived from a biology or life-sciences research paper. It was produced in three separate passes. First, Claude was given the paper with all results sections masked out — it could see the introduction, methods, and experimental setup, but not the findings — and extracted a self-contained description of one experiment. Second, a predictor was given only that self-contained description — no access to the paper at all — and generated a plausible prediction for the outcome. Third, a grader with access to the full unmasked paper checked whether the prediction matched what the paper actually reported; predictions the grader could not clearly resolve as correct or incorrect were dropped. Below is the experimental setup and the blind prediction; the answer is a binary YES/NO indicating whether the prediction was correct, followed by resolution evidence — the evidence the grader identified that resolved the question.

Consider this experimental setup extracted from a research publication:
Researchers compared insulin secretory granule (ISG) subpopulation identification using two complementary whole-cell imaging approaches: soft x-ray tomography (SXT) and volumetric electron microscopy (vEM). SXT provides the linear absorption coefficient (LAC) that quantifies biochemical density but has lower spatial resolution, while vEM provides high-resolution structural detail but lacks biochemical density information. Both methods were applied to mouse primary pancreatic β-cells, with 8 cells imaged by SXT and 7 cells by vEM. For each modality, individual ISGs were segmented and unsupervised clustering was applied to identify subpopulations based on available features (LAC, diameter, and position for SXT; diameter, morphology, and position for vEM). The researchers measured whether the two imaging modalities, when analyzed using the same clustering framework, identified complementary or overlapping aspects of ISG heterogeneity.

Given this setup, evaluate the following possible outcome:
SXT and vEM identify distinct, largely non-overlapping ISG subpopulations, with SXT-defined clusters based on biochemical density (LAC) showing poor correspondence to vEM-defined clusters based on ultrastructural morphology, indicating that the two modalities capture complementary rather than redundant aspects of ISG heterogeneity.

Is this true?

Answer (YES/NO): NO